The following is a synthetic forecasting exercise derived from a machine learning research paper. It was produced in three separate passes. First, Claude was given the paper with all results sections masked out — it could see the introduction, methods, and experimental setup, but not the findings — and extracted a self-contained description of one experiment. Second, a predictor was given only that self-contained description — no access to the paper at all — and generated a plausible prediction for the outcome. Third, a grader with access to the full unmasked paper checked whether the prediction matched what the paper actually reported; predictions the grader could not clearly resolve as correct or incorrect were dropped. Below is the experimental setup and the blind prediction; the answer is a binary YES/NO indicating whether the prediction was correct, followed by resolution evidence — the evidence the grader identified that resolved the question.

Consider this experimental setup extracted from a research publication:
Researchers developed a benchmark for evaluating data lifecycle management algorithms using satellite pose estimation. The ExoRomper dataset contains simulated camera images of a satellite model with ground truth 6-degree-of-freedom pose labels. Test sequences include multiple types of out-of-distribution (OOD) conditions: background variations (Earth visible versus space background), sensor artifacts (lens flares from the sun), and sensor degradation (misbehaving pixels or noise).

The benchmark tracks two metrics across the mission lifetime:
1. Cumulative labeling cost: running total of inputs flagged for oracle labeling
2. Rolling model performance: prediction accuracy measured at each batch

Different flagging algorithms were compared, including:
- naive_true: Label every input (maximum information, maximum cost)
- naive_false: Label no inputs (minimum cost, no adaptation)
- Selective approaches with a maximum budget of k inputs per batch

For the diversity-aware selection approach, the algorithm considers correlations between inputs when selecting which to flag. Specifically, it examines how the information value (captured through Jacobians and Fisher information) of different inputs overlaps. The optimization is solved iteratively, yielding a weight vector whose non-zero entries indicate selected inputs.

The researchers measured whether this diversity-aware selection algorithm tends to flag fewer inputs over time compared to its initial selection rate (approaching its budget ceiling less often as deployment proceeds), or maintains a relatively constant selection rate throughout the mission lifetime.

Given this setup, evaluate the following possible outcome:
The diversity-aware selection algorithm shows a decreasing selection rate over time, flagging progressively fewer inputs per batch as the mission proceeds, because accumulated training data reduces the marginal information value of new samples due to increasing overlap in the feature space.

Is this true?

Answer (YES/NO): YES